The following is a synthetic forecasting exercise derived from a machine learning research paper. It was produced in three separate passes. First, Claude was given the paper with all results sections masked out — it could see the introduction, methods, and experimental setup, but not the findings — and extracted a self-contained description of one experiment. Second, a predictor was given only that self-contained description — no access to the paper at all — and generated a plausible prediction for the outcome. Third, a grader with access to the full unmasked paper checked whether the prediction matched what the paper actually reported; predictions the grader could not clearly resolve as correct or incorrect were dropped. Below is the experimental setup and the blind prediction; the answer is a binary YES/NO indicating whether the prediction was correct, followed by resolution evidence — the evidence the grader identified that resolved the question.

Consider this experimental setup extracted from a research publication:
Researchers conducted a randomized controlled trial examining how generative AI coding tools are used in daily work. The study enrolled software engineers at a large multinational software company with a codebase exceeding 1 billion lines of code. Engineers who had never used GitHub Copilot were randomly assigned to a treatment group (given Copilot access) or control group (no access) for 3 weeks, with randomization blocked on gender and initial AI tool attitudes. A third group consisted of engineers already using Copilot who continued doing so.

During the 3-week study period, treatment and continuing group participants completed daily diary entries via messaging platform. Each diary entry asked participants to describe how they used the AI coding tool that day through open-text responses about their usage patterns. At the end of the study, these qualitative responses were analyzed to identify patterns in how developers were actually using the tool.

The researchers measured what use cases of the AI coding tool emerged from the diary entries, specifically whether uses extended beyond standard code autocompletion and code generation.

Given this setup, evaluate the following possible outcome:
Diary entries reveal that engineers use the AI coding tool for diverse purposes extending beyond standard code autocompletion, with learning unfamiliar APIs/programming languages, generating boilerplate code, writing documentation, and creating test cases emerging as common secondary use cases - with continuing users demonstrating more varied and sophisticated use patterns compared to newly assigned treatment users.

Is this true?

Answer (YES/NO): NO